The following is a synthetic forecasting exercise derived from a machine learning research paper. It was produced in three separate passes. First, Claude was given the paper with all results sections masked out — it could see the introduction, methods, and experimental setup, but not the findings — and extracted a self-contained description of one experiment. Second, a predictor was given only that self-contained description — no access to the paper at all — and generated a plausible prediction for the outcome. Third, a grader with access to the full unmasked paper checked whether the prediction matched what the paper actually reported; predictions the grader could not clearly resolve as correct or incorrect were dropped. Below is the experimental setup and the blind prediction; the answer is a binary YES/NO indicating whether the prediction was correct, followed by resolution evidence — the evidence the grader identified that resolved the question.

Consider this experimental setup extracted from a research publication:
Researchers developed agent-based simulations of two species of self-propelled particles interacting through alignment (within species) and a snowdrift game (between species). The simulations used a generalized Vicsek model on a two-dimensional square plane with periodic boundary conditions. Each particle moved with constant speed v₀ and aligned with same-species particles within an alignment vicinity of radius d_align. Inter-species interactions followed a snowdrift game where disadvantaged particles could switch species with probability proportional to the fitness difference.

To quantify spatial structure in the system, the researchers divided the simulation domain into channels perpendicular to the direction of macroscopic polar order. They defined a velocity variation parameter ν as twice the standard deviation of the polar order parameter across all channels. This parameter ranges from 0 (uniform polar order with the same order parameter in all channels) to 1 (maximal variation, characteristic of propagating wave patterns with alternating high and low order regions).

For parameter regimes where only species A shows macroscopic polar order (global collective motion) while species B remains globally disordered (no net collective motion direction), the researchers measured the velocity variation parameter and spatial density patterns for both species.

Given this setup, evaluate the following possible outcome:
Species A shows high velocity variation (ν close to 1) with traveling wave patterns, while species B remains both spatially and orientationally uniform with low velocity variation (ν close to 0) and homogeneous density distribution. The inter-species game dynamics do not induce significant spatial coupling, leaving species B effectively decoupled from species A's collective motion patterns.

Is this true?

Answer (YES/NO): NO